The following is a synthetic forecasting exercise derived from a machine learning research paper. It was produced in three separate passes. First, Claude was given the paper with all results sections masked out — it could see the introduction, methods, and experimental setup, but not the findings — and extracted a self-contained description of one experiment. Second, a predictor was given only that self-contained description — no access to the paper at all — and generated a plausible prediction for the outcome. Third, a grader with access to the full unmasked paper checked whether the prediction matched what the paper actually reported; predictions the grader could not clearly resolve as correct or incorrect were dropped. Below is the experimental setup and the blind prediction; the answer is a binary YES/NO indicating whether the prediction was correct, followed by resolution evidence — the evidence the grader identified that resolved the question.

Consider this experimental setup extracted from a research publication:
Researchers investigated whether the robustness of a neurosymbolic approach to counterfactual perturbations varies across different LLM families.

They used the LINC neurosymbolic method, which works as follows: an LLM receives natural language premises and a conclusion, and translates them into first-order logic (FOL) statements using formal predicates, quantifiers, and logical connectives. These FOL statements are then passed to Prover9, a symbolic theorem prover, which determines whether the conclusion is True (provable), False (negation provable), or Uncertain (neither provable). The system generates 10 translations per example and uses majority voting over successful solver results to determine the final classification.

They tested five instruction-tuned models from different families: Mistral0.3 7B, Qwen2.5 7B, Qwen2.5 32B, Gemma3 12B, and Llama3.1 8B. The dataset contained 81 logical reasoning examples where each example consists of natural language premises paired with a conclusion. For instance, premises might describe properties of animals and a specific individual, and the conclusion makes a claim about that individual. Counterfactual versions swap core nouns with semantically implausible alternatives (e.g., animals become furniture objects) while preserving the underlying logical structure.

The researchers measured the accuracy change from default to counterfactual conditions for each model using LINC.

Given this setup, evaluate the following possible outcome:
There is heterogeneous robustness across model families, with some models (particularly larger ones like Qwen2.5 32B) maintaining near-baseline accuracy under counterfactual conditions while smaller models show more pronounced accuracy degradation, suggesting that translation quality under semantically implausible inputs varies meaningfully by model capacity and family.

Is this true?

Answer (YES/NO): NO